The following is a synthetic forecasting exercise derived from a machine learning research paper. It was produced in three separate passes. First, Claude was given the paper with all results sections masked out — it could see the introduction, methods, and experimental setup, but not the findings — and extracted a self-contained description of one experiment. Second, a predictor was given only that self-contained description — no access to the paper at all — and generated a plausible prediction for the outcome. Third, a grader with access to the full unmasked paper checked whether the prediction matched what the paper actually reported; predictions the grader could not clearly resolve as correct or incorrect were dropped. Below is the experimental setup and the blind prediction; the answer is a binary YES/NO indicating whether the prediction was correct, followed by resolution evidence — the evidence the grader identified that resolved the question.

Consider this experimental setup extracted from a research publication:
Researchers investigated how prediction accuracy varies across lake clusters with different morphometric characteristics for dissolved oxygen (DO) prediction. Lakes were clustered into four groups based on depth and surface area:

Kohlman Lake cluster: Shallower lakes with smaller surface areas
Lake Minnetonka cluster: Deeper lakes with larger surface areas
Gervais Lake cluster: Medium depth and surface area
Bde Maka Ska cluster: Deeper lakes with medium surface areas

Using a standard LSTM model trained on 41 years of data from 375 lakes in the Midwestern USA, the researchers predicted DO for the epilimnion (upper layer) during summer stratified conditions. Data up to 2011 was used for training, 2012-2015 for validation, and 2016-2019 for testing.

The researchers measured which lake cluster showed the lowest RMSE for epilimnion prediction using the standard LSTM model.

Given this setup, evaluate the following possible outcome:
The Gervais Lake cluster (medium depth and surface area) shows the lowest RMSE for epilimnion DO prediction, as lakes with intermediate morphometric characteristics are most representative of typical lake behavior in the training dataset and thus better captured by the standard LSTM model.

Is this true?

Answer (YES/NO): YES